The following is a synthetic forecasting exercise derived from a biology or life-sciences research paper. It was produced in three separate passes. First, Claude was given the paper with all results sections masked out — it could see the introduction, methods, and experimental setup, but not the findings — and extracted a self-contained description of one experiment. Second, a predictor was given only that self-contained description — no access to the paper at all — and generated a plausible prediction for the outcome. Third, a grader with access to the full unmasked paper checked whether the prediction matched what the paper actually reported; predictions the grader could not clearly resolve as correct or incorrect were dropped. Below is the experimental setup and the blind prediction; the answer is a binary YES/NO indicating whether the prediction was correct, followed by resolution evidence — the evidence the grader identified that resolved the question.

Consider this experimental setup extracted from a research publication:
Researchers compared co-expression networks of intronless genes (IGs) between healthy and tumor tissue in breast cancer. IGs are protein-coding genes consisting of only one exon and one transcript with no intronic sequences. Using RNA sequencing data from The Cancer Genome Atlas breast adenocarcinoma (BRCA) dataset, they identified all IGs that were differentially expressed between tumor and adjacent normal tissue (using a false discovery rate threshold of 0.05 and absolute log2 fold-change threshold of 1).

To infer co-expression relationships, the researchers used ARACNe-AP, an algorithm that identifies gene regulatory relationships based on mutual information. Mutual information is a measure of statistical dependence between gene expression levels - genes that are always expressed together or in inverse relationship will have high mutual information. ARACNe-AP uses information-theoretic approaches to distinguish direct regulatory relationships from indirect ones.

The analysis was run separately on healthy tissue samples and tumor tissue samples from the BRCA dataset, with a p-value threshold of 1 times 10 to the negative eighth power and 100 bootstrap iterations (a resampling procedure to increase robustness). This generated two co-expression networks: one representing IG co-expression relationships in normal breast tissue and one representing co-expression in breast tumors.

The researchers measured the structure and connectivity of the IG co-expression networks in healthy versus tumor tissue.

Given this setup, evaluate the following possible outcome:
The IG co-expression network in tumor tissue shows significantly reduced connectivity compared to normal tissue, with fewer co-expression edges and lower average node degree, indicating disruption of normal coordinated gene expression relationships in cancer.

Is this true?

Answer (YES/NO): NO